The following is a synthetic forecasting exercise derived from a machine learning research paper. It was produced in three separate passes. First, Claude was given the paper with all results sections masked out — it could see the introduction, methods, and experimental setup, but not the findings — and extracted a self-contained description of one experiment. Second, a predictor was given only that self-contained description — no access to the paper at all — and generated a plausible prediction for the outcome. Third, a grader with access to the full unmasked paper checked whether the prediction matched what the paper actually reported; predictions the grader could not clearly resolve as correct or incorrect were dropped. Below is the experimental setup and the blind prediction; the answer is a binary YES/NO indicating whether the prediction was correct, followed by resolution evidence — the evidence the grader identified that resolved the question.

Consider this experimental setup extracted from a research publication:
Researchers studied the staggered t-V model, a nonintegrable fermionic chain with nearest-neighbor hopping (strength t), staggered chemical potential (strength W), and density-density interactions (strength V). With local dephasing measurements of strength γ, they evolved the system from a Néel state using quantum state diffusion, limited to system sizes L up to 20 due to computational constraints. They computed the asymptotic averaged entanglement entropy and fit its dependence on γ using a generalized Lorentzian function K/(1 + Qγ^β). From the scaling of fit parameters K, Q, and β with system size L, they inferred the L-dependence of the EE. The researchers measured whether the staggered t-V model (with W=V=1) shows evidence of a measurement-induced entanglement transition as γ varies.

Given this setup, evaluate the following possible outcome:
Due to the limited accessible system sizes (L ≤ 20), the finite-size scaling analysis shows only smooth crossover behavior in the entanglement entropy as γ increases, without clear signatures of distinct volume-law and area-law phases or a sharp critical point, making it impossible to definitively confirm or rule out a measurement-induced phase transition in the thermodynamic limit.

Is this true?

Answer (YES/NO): NO